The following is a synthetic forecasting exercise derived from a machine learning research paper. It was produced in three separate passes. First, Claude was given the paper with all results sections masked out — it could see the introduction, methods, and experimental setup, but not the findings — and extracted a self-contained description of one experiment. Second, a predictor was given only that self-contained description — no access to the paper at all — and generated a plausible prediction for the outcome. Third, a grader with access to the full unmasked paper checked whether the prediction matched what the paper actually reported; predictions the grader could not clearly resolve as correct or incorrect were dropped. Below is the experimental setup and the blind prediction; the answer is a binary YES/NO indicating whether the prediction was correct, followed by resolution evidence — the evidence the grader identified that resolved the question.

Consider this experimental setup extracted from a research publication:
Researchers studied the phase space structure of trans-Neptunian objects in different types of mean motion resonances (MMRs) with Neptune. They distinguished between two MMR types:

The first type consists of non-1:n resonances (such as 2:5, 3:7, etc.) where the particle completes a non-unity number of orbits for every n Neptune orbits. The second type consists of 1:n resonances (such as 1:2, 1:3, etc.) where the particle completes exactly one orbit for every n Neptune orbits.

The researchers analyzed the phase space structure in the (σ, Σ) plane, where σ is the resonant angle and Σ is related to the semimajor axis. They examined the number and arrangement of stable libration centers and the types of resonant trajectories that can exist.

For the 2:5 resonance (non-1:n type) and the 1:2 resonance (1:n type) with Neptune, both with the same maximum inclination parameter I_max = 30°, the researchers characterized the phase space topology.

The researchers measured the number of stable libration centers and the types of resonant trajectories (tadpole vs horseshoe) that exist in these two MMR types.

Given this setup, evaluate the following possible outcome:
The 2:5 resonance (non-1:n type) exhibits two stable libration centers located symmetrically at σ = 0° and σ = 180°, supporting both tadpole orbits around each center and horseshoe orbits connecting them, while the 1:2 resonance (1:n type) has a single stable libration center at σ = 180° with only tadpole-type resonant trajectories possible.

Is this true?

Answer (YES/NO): NO